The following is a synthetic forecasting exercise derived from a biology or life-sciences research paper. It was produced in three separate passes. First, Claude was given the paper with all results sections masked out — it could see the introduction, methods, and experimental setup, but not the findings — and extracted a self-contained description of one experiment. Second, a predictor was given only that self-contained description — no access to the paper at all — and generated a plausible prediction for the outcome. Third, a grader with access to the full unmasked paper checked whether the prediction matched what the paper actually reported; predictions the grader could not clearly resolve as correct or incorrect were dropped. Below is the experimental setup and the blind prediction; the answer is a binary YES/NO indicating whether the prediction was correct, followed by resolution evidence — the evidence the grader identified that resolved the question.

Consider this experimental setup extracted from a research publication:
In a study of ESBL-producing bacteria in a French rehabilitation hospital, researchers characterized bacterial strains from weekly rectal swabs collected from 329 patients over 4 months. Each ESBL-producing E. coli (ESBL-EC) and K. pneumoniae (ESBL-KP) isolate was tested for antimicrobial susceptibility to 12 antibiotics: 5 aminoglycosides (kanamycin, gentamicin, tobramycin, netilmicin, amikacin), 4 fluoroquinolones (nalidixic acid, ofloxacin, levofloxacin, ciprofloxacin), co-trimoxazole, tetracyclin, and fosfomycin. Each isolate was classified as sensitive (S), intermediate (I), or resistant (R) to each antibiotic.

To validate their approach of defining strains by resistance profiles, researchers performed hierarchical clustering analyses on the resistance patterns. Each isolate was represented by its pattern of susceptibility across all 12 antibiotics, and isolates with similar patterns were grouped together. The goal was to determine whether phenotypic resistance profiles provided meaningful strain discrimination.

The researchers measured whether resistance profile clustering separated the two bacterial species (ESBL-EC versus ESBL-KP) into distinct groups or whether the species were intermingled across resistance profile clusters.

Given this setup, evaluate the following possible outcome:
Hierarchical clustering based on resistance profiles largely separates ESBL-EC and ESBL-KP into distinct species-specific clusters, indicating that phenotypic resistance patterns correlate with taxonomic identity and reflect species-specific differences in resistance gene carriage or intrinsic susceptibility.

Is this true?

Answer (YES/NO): YES